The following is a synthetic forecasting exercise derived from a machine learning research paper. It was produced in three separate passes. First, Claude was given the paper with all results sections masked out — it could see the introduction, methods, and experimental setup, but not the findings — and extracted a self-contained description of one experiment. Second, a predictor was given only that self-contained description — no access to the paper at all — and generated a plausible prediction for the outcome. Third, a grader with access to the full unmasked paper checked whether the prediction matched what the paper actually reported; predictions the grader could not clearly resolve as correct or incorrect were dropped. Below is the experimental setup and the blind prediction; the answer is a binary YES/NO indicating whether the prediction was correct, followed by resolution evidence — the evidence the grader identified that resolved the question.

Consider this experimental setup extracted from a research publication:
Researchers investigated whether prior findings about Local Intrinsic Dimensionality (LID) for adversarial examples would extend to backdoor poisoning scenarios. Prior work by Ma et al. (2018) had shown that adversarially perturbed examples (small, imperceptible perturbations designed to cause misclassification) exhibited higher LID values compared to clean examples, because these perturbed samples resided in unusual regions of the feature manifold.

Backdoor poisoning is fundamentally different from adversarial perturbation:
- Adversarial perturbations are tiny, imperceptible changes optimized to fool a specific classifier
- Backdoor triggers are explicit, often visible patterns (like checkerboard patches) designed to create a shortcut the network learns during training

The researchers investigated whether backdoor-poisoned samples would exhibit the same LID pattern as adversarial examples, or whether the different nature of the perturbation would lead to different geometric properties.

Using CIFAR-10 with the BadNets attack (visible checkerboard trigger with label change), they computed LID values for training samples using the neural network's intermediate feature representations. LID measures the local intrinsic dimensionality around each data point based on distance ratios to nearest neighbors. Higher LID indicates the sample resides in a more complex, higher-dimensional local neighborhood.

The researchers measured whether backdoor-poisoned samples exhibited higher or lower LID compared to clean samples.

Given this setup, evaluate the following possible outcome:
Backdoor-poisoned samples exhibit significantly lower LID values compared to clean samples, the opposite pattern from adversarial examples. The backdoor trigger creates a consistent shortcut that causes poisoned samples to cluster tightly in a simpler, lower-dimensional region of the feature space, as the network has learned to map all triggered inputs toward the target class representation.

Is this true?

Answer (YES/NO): NO